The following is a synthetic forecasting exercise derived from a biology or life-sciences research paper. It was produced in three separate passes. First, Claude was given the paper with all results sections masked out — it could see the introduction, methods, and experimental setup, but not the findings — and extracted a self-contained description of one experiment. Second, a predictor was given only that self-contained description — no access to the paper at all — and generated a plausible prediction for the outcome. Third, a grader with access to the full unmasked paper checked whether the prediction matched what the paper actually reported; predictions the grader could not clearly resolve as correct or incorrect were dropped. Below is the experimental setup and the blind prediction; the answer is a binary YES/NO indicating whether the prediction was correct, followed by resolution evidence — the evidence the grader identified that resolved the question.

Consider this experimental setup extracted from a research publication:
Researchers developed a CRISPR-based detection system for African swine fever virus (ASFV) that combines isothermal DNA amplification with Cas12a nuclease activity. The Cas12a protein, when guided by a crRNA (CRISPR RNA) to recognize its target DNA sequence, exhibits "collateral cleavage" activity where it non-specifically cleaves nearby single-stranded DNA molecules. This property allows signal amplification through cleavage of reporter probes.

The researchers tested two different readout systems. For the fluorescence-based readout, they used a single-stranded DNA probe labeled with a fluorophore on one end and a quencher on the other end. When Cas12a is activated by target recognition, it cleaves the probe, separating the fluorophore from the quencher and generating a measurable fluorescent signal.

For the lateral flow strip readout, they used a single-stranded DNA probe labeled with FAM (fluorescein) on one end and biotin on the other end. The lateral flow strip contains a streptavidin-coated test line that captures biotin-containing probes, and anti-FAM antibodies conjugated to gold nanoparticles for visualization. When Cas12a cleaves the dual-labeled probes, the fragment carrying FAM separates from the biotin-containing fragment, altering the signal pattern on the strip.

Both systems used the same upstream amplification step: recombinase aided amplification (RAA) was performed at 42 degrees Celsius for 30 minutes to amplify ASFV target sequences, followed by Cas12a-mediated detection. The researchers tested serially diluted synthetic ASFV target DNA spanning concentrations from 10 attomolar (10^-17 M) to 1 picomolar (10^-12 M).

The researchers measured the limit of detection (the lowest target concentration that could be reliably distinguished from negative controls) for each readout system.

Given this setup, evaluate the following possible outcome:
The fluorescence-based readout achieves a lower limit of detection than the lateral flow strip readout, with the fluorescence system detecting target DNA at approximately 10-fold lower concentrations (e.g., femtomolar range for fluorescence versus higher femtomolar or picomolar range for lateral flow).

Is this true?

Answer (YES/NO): NO